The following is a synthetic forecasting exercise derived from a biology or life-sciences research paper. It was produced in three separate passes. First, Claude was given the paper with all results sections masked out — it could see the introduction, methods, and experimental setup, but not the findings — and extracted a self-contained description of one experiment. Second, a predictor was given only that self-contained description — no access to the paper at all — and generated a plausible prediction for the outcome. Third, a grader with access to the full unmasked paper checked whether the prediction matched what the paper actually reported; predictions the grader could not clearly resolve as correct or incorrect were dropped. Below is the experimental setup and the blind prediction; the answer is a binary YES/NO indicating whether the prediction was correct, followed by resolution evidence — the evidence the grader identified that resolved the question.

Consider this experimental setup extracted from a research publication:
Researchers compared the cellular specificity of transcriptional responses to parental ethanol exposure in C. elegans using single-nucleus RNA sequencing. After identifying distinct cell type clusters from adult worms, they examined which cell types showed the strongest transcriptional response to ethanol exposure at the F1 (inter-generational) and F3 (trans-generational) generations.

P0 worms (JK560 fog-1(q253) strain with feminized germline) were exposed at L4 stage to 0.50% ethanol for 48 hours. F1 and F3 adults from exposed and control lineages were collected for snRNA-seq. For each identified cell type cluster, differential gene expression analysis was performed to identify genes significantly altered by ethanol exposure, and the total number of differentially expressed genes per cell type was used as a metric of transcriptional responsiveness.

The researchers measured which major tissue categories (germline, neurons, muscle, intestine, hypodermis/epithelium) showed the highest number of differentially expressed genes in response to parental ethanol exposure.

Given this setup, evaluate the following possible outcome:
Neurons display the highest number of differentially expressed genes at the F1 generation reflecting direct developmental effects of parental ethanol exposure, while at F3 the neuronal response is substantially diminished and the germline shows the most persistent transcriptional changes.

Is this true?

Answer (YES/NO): NO